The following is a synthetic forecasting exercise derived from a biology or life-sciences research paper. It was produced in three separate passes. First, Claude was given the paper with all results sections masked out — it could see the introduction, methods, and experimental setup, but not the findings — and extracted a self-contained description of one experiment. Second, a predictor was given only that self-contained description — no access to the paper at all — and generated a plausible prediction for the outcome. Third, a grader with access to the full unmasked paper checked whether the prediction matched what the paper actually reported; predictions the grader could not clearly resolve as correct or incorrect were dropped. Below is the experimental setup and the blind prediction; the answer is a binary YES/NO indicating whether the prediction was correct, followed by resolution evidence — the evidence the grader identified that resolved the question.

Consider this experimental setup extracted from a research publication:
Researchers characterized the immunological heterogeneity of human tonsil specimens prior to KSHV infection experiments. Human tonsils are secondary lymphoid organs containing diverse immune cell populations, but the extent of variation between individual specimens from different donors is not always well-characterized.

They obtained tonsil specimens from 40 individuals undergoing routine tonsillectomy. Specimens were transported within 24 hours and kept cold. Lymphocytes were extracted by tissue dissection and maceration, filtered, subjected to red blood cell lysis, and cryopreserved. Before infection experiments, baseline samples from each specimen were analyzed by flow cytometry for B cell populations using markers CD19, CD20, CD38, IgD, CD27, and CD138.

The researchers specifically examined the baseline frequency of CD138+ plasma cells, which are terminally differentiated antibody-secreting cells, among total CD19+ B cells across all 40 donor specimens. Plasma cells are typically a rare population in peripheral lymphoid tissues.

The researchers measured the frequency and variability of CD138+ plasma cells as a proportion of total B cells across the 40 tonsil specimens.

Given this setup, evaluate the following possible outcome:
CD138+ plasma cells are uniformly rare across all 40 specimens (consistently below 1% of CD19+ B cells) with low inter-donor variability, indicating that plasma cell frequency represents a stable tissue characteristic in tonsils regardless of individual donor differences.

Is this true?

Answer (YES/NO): NO